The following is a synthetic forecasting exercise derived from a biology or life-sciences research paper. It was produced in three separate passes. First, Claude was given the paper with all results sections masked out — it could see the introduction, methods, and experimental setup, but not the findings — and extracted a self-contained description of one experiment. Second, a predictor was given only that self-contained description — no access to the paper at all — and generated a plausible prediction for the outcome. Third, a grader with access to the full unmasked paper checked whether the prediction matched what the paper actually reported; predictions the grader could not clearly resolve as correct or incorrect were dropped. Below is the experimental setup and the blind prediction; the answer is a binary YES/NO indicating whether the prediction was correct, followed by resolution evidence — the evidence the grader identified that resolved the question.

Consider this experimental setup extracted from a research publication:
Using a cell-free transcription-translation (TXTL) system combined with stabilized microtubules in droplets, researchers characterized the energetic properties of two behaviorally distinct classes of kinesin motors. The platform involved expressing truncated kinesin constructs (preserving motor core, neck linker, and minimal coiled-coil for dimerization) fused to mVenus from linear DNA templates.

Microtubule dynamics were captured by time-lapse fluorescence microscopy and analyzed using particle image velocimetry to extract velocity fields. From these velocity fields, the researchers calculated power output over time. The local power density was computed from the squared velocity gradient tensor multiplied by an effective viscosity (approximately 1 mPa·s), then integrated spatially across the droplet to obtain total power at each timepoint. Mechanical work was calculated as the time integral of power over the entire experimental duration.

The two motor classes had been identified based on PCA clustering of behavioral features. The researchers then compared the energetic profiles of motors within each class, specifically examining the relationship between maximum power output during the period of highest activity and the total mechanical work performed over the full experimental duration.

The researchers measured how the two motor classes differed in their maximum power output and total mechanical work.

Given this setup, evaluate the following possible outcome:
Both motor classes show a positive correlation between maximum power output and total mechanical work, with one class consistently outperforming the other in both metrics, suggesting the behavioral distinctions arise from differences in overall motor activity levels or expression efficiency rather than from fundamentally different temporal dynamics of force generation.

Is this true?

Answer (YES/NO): NO